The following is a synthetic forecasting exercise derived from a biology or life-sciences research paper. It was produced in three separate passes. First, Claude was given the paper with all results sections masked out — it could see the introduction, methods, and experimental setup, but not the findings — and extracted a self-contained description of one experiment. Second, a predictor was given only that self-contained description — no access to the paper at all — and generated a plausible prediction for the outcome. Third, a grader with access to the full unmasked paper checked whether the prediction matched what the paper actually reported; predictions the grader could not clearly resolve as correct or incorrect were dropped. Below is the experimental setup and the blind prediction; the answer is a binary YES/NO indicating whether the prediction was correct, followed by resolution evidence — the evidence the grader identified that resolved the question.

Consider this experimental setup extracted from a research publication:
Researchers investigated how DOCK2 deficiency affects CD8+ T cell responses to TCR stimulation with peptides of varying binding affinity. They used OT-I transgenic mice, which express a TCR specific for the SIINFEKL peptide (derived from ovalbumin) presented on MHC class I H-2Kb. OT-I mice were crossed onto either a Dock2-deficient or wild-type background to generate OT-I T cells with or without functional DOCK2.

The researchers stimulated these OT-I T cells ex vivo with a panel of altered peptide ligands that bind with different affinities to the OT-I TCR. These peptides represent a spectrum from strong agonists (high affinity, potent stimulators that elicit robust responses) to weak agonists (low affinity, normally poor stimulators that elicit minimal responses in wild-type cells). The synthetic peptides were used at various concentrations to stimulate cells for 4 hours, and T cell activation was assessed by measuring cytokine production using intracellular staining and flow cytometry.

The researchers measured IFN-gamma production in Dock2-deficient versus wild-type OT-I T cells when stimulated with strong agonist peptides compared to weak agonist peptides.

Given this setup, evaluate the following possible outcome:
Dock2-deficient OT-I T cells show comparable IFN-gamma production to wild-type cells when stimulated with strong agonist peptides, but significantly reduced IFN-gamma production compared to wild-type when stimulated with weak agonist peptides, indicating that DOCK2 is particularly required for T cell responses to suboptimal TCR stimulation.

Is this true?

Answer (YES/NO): NO